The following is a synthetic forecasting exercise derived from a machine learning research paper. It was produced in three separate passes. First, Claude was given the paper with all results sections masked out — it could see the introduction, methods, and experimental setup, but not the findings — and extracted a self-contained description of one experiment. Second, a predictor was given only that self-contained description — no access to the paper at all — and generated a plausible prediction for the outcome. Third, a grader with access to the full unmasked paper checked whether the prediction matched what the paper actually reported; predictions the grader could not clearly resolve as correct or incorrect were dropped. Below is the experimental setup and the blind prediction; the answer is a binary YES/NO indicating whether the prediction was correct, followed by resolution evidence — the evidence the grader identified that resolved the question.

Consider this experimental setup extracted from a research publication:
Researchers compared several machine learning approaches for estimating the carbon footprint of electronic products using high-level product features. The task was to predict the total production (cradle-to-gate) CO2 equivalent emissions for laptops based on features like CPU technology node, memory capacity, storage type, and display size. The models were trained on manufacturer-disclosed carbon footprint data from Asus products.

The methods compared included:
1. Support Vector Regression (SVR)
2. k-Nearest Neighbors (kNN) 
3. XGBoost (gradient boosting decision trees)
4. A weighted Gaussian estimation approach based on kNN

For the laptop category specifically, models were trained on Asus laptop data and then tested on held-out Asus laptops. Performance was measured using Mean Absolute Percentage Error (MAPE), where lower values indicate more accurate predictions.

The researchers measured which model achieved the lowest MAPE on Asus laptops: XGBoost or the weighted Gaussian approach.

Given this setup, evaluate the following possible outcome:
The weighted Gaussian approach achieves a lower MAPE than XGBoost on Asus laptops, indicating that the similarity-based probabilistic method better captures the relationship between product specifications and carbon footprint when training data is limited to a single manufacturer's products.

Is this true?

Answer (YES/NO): NO